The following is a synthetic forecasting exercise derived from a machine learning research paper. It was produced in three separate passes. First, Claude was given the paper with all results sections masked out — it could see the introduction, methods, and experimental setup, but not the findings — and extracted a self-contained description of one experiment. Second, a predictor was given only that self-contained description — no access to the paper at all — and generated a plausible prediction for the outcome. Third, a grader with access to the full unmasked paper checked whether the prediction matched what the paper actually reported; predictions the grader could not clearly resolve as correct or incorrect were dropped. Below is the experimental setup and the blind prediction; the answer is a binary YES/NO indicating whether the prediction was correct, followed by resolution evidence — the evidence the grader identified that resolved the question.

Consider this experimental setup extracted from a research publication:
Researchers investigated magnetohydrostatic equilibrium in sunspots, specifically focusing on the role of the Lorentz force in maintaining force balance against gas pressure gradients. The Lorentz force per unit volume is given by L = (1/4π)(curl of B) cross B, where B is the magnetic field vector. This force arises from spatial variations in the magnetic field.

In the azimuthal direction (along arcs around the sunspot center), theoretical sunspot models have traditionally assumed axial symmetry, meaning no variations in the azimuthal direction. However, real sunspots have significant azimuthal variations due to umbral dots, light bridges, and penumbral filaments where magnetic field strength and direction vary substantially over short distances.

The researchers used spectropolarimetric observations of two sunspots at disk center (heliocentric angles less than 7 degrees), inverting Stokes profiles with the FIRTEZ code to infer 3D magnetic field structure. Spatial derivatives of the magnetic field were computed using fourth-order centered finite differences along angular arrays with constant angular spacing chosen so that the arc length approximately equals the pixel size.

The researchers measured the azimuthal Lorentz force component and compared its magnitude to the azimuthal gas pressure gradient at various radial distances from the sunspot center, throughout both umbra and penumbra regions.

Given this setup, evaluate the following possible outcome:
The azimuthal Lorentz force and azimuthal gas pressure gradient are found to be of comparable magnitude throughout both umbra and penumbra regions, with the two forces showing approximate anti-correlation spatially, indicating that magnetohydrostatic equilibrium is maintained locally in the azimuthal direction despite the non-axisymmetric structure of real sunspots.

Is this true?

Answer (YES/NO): NO